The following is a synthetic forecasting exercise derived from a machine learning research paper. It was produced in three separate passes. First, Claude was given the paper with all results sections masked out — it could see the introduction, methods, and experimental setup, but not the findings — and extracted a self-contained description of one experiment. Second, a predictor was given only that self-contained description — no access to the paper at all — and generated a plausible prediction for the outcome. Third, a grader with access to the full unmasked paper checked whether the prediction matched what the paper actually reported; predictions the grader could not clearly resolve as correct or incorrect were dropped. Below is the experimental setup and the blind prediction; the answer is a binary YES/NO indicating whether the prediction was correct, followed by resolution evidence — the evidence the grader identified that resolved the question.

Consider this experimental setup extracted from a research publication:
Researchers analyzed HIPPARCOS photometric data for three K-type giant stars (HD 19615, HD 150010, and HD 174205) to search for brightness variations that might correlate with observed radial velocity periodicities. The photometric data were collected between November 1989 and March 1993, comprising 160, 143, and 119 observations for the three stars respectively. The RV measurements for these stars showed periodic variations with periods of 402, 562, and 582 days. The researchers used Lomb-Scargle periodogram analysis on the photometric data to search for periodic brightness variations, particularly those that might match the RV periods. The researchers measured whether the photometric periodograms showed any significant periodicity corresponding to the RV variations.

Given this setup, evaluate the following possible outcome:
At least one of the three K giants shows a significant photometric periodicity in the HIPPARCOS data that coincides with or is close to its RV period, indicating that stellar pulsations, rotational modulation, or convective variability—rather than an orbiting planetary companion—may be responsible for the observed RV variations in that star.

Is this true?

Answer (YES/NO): NO